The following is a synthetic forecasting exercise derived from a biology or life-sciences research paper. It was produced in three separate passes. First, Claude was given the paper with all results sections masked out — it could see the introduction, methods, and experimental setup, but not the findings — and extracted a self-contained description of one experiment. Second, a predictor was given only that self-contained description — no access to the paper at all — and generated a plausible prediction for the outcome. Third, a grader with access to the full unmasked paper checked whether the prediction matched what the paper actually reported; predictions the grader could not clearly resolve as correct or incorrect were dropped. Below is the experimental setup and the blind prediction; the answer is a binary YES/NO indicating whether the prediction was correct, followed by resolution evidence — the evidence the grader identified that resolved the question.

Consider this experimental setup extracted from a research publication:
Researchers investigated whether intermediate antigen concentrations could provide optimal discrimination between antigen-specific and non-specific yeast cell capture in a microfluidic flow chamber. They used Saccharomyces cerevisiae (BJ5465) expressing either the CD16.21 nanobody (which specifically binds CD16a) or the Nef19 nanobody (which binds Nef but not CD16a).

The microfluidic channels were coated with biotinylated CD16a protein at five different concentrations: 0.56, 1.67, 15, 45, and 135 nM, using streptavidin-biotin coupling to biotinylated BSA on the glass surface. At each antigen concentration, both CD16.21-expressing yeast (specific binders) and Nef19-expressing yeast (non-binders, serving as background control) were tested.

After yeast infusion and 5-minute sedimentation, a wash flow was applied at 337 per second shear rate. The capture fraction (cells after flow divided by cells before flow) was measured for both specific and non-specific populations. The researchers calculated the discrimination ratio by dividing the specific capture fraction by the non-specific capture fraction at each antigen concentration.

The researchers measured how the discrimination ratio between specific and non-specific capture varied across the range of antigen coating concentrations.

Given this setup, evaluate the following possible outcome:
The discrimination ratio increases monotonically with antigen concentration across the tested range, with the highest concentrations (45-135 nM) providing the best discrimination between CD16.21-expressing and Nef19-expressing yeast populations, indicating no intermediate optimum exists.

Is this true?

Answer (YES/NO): NO